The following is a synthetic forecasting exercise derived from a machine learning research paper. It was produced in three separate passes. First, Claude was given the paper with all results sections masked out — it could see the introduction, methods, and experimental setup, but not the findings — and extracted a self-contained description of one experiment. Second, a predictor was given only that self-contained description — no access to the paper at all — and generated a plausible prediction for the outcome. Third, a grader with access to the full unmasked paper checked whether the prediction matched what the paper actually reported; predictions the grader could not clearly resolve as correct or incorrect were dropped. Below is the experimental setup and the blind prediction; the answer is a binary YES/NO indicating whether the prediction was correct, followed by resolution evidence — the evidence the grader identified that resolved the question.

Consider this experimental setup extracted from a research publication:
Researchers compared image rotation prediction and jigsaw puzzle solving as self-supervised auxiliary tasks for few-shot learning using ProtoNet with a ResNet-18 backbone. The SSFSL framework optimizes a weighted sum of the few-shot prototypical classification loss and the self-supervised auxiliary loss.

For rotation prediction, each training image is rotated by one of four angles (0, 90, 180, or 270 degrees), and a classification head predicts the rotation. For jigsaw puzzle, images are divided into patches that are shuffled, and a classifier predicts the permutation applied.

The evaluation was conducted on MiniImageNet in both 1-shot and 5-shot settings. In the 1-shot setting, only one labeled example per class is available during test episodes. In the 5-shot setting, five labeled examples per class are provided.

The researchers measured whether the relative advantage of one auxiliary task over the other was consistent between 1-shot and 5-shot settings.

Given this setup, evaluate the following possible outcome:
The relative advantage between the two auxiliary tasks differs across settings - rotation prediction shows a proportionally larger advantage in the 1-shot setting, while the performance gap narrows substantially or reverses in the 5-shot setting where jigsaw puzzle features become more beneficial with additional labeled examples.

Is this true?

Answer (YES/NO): NO